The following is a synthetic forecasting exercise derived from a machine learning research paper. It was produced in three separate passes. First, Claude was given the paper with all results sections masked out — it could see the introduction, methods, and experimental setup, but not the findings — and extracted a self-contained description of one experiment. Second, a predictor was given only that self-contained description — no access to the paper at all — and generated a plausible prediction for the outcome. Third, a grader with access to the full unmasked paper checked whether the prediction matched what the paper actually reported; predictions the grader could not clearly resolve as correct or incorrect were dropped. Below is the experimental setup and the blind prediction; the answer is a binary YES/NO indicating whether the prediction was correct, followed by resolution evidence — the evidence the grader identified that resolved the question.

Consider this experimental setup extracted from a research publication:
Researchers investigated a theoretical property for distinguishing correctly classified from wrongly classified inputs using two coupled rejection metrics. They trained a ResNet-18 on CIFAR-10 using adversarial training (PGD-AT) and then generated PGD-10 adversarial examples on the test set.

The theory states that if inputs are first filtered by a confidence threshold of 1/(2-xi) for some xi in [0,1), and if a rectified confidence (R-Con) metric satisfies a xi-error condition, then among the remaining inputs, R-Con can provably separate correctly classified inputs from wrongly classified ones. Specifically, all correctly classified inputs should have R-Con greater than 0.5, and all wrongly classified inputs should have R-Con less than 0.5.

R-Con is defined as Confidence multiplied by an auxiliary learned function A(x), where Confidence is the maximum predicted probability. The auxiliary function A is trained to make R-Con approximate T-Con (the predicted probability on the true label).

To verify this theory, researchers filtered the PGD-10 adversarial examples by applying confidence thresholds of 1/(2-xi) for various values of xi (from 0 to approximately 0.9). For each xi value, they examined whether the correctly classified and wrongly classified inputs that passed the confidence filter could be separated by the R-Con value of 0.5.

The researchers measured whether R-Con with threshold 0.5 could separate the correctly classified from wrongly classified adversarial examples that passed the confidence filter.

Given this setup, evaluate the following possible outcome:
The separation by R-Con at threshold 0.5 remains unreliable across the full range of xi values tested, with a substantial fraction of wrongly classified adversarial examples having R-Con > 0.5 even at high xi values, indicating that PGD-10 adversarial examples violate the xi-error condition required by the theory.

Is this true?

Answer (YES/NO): NO